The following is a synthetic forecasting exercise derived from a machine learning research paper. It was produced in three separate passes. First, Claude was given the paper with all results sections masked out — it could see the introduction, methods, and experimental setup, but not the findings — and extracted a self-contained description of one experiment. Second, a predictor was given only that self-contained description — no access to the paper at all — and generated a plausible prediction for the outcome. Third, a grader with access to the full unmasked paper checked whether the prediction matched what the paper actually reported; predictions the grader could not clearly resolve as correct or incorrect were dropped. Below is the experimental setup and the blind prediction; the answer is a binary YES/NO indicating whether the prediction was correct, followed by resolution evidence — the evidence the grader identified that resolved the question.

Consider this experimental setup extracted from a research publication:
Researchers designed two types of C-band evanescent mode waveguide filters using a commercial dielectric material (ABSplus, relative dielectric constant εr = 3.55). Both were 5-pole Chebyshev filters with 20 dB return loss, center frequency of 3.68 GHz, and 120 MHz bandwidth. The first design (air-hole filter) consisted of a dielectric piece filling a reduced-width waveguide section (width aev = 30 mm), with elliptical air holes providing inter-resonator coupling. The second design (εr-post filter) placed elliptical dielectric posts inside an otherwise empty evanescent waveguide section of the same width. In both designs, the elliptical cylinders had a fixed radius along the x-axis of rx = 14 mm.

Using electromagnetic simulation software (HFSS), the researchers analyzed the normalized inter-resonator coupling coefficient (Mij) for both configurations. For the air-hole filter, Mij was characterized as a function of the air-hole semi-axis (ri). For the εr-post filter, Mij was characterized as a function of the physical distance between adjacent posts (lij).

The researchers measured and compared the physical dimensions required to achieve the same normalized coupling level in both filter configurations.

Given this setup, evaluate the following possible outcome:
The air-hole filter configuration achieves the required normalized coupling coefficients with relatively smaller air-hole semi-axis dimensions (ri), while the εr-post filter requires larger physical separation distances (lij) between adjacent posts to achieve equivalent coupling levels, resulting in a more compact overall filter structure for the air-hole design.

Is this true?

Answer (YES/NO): NO